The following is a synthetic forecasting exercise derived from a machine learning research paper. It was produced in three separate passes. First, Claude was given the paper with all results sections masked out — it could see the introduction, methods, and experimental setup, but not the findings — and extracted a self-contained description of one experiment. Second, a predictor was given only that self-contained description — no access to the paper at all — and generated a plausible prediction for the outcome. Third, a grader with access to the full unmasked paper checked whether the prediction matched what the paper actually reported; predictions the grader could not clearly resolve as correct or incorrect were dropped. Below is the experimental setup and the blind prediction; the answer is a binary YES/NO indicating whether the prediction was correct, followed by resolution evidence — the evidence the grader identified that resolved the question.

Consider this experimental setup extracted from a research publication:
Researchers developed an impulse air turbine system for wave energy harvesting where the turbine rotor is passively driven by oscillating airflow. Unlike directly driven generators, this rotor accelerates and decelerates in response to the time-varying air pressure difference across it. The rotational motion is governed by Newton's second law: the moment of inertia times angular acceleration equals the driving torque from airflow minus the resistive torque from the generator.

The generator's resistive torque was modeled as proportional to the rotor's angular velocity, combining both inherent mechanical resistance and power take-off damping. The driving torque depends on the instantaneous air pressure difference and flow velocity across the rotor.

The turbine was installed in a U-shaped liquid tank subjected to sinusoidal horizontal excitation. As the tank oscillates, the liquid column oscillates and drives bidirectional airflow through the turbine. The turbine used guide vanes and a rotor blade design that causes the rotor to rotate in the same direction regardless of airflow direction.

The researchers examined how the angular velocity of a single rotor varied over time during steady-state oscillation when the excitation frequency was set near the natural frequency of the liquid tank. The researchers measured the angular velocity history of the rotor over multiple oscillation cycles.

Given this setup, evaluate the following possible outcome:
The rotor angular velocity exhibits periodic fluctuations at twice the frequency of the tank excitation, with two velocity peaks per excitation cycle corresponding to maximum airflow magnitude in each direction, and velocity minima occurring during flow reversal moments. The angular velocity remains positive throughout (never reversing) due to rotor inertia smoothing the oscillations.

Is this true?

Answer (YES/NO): YES